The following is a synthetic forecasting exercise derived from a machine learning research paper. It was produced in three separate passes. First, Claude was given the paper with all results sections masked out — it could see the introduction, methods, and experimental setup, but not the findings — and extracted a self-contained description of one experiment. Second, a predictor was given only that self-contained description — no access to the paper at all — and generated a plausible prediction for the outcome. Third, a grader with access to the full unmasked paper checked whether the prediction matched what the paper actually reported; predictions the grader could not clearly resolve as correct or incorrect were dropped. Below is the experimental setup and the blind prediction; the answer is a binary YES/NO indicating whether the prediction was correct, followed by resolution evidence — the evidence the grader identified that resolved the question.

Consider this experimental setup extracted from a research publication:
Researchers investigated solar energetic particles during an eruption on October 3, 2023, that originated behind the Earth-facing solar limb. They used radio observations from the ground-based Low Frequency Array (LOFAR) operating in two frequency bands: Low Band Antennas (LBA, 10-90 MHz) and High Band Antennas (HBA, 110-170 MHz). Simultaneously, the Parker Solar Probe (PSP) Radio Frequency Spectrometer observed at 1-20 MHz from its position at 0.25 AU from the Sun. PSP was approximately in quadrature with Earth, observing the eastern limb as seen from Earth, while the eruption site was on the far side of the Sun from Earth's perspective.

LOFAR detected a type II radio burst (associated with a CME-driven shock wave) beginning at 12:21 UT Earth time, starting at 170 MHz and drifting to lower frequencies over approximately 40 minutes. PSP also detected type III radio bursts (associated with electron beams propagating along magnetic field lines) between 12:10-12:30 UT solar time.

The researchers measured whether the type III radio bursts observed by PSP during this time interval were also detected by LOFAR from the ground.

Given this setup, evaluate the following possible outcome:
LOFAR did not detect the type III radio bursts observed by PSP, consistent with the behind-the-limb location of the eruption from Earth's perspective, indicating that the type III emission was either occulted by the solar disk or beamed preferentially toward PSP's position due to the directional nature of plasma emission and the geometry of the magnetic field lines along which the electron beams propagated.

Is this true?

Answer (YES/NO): YES